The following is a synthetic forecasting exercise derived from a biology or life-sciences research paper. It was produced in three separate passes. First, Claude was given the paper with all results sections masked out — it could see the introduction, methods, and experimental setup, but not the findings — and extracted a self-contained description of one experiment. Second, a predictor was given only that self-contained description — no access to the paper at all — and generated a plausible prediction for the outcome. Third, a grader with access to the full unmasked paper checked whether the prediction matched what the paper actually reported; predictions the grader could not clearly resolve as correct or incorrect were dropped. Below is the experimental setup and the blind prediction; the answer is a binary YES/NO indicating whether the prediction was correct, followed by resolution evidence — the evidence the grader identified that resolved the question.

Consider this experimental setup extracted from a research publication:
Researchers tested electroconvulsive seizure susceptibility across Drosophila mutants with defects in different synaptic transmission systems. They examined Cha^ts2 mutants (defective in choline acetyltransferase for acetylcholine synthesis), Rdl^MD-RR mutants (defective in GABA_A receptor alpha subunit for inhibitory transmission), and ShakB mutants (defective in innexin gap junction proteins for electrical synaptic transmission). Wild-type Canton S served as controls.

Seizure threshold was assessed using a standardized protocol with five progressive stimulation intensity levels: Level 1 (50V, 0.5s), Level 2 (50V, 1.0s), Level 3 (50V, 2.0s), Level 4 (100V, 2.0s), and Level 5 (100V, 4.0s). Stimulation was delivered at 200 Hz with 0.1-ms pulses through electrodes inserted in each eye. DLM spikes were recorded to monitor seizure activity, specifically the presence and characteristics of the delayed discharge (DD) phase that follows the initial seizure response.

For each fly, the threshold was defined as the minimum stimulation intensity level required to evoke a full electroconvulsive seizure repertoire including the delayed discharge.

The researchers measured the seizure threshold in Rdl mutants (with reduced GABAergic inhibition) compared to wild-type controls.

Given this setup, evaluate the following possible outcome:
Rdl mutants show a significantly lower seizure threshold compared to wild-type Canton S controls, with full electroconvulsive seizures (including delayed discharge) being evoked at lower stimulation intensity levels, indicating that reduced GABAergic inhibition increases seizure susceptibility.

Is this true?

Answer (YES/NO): NO